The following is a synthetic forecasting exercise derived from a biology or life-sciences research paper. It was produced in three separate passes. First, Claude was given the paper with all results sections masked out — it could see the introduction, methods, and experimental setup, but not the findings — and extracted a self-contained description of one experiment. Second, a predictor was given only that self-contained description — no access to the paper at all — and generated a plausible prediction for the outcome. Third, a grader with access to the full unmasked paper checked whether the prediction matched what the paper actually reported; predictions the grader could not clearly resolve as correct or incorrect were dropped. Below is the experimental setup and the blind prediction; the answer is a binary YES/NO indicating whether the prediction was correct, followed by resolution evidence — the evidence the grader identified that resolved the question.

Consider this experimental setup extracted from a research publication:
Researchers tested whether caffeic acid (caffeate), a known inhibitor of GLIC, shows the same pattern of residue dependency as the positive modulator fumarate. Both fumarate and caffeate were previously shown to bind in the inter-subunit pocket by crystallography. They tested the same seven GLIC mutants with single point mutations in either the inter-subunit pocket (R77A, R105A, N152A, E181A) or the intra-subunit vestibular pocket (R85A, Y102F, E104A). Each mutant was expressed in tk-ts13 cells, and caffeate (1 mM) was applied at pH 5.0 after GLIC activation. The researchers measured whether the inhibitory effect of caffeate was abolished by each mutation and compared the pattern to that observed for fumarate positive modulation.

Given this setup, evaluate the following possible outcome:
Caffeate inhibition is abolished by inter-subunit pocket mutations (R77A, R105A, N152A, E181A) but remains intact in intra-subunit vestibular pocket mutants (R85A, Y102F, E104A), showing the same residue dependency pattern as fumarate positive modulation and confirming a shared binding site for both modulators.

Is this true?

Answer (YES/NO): NO